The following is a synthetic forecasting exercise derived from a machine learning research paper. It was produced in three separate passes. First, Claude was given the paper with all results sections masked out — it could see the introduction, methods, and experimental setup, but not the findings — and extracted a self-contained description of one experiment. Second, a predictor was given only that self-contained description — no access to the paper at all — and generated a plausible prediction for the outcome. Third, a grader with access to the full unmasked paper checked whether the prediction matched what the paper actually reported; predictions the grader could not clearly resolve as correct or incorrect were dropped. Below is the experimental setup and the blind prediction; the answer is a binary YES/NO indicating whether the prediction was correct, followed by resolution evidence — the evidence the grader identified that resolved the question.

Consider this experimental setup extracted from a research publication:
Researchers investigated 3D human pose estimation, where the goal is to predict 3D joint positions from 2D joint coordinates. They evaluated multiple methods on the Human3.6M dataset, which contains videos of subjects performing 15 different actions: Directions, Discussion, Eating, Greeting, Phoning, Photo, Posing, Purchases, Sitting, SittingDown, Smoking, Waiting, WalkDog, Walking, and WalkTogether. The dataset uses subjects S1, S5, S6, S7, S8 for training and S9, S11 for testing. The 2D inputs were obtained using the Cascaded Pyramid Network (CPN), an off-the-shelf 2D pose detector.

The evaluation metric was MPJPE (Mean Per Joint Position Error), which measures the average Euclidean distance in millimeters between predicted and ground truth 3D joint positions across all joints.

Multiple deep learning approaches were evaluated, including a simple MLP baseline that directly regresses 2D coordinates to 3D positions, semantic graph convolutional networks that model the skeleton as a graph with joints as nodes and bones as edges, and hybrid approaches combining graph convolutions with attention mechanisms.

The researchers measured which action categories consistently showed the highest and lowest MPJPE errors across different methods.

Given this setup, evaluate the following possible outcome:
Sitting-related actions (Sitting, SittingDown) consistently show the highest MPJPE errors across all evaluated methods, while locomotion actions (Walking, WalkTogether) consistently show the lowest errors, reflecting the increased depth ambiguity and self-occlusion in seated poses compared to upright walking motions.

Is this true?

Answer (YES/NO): YES